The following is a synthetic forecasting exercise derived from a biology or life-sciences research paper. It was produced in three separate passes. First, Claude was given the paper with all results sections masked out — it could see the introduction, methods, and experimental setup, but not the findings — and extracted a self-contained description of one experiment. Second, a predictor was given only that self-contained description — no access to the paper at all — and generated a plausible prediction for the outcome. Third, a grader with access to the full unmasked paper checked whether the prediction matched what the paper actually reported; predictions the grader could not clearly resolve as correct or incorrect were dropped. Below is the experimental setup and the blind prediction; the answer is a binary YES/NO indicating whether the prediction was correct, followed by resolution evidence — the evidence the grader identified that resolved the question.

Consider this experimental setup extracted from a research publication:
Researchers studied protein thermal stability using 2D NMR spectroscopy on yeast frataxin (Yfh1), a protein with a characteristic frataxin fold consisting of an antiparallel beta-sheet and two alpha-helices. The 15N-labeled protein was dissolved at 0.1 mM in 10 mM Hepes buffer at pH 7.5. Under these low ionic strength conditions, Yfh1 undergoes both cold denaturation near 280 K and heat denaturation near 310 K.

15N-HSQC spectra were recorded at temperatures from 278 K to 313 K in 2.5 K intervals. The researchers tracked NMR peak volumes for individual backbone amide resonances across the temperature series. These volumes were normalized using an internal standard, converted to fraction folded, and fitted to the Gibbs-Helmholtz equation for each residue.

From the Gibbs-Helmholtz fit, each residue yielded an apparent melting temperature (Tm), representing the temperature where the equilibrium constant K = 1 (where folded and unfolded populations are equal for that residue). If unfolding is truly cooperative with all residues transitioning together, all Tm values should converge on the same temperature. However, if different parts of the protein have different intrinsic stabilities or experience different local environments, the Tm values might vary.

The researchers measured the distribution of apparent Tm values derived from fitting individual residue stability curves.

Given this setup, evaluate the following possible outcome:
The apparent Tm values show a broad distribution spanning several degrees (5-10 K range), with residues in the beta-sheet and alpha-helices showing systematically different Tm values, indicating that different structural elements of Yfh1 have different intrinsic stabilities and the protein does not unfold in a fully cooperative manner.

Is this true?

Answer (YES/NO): NO